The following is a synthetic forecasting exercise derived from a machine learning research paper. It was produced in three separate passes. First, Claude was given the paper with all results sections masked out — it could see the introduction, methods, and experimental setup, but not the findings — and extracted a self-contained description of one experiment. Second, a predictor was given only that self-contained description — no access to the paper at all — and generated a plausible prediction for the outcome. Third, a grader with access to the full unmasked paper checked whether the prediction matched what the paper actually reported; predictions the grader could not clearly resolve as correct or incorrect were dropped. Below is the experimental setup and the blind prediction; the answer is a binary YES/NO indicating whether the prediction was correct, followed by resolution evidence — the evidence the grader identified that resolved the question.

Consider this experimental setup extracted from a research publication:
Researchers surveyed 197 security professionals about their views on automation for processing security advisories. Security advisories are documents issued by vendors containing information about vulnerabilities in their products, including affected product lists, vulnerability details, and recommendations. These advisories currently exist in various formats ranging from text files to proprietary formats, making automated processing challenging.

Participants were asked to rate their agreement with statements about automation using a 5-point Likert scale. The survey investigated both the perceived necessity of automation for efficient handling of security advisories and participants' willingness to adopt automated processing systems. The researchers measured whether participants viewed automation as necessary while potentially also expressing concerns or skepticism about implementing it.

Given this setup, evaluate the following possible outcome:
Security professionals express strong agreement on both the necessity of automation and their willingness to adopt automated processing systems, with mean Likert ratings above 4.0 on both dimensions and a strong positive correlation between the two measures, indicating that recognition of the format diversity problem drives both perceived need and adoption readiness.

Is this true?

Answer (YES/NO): NO